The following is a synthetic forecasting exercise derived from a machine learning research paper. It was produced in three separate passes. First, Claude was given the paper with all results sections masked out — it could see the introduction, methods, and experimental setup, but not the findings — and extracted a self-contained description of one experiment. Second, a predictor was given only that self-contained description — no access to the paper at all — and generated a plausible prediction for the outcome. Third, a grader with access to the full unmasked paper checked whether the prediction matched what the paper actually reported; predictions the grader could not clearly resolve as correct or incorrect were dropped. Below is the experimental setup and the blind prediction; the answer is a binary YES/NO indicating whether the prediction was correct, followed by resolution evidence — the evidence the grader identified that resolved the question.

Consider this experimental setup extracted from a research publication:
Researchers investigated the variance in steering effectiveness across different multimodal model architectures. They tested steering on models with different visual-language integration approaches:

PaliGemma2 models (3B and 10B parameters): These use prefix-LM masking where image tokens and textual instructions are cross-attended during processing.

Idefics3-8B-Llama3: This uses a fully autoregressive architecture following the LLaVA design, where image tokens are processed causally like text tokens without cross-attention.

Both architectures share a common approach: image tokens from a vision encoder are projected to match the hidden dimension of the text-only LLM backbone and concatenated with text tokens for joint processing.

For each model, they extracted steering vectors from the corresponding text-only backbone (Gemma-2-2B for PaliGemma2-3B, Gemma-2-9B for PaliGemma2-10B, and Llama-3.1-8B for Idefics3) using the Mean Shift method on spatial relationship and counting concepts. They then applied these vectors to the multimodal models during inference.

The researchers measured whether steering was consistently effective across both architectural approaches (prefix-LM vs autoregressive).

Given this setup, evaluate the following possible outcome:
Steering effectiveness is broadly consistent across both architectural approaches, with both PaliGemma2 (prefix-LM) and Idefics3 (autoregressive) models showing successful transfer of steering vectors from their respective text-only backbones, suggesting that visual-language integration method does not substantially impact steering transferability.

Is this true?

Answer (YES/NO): YES